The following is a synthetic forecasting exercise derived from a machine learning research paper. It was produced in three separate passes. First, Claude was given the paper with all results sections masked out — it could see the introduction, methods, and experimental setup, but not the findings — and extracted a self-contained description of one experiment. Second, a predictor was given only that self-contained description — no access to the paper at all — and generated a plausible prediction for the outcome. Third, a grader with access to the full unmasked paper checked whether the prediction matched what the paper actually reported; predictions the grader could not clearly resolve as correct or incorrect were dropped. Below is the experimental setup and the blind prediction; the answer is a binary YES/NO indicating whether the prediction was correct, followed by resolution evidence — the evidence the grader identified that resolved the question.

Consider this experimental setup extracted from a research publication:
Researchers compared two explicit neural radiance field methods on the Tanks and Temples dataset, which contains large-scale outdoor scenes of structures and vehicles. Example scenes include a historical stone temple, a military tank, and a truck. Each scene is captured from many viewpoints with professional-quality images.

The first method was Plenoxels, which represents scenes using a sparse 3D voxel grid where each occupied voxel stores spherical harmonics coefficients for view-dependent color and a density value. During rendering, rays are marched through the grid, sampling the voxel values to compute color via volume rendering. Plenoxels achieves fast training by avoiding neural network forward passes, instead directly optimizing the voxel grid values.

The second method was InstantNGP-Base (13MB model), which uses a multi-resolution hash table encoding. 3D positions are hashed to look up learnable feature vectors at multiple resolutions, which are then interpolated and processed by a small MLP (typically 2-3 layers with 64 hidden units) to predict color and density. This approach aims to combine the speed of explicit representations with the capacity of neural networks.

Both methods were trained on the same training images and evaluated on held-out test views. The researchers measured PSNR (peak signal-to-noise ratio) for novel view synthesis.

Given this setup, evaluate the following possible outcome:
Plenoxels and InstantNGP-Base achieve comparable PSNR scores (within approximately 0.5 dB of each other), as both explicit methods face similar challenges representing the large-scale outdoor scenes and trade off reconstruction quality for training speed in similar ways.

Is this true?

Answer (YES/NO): NO